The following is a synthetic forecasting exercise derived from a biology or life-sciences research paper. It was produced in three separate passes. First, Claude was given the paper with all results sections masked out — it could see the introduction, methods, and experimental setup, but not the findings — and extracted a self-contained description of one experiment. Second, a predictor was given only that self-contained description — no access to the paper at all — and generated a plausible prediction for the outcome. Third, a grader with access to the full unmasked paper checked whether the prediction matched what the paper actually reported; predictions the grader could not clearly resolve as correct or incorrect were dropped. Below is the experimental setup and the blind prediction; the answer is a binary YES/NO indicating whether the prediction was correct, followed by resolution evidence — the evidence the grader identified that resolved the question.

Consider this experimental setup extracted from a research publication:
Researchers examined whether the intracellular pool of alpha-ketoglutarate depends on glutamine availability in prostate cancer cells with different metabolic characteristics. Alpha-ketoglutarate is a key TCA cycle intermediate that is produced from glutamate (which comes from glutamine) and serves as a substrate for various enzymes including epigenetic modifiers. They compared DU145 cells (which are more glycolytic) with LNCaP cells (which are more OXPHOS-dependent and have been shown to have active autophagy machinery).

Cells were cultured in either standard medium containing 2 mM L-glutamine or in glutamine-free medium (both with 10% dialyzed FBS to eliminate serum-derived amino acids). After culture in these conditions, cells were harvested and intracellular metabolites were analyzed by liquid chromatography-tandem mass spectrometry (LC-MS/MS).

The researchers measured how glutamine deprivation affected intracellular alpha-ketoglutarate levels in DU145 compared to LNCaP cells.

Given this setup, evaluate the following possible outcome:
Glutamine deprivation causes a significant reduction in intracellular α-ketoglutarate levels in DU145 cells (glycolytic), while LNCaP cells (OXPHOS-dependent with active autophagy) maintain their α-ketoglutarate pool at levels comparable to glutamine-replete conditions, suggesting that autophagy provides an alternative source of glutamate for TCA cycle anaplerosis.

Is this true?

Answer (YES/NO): YES